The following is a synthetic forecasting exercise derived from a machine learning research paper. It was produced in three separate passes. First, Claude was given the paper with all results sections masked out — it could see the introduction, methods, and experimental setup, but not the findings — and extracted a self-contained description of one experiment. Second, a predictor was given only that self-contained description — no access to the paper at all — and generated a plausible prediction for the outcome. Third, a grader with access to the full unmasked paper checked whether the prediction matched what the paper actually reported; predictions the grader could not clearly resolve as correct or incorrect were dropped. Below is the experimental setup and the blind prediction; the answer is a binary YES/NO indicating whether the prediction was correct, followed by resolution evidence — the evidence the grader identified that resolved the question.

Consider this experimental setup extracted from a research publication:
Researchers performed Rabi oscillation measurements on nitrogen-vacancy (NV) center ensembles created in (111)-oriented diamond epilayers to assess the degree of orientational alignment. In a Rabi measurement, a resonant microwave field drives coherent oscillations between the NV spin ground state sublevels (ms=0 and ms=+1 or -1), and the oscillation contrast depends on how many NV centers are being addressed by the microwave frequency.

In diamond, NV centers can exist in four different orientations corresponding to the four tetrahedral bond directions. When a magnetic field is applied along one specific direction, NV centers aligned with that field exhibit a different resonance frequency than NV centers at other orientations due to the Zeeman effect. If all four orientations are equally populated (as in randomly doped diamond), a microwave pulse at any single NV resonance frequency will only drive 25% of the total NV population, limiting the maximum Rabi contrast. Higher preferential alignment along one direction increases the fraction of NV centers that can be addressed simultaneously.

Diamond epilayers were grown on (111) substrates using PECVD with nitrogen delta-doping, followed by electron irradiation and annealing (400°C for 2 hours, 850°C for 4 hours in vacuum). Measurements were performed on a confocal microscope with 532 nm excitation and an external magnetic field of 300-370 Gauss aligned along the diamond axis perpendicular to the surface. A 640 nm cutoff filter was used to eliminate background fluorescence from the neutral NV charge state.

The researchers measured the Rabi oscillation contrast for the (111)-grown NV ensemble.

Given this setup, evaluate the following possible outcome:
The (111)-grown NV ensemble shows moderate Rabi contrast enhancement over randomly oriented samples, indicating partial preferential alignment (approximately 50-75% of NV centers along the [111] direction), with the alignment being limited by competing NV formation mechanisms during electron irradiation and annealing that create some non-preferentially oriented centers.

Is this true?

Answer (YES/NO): NO